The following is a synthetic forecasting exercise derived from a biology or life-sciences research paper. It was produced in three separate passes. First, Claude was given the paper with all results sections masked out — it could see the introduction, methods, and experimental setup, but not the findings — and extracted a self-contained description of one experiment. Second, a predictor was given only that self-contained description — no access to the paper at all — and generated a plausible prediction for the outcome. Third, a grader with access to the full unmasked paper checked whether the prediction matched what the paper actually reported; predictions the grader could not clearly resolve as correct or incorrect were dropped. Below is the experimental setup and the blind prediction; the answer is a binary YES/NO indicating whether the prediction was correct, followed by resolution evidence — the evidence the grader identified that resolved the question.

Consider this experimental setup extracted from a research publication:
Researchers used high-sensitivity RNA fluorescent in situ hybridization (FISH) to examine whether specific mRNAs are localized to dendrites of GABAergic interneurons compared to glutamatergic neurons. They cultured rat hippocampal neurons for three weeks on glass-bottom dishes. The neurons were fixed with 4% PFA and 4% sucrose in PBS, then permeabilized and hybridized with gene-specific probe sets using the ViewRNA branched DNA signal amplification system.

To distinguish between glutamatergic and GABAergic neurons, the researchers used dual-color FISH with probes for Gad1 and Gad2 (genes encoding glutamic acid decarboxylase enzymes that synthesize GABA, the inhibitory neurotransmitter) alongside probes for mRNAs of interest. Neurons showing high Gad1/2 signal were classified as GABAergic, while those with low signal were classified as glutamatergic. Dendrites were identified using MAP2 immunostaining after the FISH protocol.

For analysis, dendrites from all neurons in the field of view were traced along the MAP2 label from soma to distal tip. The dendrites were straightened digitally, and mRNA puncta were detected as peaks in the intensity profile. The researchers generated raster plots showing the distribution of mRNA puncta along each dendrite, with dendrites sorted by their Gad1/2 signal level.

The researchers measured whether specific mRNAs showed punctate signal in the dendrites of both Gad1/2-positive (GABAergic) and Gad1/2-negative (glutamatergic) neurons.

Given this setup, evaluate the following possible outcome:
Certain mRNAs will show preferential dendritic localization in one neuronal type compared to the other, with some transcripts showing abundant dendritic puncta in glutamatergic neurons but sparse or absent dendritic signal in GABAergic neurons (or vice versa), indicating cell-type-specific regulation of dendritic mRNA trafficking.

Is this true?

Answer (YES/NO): YES